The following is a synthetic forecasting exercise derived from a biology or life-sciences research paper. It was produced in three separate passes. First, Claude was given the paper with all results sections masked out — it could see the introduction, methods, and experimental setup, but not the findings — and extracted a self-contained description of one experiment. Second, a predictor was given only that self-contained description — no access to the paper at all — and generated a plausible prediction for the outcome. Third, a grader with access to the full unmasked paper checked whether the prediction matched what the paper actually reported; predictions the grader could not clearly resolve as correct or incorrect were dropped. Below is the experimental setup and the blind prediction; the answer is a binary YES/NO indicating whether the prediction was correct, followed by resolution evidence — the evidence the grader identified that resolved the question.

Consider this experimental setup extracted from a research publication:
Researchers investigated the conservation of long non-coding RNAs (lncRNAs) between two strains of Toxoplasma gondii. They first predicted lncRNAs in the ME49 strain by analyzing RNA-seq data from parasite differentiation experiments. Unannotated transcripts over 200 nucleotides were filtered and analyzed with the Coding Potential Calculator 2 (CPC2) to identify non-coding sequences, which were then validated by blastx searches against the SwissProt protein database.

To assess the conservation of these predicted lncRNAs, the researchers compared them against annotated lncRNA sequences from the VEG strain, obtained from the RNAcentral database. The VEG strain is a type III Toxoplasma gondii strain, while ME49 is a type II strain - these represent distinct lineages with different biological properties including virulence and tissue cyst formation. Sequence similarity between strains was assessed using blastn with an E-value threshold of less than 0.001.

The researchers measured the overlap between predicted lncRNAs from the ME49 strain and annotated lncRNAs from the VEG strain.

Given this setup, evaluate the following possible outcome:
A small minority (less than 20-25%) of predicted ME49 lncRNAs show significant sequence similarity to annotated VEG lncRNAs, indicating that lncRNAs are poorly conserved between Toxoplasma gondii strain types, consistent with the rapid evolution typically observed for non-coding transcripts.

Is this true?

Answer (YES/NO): NO